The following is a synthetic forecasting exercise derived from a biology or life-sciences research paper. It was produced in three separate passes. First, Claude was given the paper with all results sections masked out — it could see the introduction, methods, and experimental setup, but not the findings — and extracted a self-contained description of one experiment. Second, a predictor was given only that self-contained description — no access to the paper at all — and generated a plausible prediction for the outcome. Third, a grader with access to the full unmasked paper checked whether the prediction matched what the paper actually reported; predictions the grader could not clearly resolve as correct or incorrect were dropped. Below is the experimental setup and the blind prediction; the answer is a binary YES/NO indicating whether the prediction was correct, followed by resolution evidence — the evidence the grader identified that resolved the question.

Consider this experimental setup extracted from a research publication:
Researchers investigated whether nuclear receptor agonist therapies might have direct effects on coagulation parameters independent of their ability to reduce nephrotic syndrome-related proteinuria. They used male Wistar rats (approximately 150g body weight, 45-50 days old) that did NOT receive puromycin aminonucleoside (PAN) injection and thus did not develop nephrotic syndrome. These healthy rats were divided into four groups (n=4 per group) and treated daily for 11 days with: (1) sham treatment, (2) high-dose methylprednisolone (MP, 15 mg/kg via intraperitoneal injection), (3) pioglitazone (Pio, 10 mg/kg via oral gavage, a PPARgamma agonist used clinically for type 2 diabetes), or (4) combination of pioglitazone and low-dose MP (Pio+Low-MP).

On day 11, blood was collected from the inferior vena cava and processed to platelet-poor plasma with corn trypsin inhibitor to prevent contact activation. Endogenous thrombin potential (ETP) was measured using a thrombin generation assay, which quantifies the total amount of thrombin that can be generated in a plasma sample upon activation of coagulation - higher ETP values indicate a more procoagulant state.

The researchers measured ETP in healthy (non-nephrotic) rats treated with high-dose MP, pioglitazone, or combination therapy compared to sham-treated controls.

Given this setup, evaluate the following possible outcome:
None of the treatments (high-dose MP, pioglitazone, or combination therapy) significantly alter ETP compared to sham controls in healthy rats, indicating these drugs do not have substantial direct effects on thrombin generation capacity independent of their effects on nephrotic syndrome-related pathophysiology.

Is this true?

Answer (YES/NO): NO